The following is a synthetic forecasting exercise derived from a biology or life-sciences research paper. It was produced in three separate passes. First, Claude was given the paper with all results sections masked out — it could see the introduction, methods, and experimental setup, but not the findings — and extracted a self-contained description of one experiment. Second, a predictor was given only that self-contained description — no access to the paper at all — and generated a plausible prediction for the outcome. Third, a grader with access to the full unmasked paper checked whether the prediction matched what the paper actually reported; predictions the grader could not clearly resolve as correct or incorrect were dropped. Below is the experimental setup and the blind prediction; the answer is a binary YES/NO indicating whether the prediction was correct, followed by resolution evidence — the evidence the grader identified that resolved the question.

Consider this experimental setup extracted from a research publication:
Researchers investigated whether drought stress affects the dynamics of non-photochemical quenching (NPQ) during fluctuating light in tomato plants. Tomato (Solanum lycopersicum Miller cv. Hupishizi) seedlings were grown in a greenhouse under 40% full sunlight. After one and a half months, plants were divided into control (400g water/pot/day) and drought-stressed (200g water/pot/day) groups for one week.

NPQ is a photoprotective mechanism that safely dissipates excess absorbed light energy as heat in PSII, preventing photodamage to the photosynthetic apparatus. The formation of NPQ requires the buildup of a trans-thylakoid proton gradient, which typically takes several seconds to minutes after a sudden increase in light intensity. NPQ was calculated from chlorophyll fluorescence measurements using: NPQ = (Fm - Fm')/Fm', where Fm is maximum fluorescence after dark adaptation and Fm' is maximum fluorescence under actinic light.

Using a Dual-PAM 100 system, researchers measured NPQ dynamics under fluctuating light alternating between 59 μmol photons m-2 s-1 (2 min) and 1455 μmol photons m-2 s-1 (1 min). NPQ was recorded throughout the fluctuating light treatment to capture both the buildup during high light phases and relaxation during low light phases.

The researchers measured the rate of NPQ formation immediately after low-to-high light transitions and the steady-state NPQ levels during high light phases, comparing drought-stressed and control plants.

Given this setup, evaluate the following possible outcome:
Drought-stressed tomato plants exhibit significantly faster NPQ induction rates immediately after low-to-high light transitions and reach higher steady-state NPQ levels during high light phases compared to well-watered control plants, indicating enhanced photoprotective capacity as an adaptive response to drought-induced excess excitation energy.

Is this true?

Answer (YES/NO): NO